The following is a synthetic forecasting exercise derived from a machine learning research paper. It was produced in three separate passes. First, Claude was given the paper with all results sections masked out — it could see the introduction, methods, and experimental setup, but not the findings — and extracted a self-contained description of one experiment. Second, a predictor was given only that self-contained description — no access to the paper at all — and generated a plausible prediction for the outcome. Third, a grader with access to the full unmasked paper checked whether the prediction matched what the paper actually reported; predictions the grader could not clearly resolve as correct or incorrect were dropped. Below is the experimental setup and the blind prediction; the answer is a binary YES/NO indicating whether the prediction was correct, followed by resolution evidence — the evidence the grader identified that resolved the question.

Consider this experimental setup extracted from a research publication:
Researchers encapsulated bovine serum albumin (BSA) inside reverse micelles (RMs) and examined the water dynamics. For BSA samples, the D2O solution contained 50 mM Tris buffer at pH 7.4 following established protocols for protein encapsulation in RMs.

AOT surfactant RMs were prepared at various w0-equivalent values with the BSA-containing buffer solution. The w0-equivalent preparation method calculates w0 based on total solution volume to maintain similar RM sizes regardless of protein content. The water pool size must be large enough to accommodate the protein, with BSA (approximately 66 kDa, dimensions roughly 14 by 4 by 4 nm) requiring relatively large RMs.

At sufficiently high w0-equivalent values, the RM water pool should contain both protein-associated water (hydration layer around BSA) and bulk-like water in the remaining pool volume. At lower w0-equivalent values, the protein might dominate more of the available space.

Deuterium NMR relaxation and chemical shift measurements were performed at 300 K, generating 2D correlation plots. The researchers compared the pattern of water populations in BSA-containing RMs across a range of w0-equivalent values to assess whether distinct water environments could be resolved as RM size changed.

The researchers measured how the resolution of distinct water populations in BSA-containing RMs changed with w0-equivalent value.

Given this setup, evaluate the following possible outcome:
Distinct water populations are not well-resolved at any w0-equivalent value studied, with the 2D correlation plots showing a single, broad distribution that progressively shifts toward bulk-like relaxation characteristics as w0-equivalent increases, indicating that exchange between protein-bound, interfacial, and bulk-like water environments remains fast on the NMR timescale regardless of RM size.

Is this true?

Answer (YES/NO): NO